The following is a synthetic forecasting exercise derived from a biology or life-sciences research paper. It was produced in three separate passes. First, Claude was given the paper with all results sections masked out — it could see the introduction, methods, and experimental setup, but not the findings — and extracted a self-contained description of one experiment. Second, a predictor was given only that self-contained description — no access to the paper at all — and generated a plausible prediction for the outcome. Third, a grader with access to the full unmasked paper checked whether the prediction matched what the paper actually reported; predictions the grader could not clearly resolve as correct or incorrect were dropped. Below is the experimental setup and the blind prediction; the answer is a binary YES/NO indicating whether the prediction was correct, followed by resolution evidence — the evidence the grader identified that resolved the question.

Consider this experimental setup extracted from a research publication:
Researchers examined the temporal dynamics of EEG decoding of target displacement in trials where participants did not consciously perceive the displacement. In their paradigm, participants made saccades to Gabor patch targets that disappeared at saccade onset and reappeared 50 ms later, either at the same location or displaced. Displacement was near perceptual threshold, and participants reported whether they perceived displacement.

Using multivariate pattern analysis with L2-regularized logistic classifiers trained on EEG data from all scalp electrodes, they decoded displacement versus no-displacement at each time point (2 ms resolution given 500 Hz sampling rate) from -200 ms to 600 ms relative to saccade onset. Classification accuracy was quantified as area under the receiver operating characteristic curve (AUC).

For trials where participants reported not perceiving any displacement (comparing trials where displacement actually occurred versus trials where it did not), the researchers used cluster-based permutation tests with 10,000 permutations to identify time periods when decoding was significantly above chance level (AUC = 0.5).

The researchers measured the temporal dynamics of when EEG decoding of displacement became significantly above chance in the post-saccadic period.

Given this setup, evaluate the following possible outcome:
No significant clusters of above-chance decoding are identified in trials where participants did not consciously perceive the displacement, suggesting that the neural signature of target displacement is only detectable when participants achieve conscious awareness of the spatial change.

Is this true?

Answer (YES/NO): NO